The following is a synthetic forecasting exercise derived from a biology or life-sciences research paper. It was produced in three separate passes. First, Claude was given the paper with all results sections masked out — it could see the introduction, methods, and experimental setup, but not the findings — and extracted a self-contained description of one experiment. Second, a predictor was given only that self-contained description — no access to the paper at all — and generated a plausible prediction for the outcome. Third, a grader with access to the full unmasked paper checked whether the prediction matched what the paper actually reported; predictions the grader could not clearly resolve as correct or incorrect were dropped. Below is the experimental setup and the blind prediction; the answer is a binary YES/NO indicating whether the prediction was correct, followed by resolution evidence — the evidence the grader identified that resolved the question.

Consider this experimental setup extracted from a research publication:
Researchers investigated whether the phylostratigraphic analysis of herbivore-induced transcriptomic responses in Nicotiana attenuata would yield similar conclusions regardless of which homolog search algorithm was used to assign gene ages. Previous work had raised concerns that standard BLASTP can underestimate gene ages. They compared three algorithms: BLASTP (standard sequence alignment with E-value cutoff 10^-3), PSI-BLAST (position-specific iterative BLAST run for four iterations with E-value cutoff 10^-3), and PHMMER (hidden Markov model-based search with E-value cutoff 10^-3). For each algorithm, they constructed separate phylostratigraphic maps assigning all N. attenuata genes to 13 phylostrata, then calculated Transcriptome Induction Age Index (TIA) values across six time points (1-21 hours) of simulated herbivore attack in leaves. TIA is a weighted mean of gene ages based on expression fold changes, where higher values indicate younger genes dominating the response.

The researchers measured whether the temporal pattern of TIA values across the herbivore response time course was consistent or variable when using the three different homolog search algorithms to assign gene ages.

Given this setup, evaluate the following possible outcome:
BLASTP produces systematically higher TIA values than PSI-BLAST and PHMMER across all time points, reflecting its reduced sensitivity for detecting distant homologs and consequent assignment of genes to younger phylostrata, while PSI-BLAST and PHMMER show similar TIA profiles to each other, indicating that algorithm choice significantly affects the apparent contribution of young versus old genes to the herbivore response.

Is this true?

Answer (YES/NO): NO